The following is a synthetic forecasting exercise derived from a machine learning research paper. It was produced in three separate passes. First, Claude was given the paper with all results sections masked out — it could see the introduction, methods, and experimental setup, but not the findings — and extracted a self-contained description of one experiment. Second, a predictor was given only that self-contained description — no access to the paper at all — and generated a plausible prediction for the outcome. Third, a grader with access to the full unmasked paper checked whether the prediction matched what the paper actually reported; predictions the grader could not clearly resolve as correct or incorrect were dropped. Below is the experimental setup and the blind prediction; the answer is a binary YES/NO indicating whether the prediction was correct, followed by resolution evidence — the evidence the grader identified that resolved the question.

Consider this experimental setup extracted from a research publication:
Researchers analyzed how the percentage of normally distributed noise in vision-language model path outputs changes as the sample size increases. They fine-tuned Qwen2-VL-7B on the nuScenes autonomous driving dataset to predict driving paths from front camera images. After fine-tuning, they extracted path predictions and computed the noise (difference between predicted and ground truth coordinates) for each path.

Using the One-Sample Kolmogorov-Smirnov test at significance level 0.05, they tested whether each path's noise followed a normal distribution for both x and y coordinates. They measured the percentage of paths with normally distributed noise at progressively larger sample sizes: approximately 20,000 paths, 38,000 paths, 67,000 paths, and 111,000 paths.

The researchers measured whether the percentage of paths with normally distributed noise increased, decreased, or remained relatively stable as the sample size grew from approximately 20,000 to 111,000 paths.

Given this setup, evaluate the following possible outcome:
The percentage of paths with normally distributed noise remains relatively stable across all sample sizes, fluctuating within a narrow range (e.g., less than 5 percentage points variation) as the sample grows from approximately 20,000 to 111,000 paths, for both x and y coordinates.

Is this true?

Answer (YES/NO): YES